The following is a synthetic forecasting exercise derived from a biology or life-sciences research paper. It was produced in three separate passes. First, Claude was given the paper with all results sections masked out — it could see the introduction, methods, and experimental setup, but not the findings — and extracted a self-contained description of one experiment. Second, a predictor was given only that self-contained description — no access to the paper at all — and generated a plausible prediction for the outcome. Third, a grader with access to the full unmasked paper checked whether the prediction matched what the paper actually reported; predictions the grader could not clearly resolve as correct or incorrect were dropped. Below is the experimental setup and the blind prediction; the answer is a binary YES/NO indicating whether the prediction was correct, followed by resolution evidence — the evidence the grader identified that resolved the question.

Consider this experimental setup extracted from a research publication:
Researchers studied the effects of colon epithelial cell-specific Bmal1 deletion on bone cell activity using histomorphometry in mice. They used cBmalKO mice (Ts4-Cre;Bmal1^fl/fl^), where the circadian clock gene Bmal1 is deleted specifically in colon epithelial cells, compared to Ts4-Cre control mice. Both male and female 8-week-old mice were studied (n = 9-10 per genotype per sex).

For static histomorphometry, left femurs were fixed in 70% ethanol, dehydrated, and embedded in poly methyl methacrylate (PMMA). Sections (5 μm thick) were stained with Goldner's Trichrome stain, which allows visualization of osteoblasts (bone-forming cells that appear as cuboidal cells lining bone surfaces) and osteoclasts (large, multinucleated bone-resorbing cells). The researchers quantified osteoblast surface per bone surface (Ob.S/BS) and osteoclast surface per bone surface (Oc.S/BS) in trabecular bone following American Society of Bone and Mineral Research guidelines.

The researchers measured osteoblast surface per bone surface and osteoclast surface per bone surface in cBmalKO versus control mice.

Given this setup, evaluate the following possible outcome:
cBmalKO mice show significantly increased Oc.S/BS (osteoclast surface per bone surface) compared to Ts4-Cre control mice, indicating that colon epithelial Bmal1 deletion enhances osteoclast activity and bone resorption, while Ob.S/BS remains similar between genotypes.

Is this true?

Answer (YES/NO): NO